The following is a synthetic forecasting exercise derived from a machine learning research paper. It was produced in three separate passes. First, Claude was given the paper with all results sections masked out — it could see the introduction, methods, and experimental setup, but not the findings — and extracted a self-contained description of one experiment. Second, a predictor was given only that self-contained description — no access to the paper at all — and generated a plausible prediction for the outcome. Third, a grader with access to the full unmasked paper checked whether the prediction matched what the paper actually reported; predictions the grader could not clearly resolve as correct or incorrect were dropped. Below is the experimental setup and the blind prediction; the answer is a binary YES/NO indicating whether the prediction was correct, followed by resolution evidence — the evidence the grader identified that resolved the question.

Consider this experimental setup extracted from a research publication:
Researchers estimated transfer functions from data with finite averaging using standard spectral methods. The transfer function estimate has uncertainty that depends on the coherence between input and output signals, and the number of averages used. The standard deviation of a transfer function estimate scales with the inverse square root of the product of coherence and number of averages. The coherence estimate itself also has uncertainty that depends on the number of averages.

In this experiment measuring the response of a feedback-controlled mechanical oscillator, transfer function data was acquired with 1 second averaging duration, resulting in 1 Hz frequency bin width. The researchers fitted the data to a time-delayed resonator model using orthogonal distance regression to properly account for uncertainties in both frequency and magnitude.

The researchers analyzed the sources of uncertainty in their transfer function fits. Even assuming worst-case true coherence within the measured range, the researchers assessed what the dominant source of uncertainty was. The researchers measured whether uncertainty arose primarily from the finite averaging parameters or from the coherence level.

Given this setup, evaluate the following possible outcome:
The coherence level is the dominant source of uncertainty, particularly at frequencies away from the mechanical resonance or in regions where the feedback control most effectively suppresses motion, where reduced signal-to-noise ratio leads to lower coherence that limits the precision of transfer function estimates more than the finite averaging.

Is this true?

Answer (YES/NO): NO